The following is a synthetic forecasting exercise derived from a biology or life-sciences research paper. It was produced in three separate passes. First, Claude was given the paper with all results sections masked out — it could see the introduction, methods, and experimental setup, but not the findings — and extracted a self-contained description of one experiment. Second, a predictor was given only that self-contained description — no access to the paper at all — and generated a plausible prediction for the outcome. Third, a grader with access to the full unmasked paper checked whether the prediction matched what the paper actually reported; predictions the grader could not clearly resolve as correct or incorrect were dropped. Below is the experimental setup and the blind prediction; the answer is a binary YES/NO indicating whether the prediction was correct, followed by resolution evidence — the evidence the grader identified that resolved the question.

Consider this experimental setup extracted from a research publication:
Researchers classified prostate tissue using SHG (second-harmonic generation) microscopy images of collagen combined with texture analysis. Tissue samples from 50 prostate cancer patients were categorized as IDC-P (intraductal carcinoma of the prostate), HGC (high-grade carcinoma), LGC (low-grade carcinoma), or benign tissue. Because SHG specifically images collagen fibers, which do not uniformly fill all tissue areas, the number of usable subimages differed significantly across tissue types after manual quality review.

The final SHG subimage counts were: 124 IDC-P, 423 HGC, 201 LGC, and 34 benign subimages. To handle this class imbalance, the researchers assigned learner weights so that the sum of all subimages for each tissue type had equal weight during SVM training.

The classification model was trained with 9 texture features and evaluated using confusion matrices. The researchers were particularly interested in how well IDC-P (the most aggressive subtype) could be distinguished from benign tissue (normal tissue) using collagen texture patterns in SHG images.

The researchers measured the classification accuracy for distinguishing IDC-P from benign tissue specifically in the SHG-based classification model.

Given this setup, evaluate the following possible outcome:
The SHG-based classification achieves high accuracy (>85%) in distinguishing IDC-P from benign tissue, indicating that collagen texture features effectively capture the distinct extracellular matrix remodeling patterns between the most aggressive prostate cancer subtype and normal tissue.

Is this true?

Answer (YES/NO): YES